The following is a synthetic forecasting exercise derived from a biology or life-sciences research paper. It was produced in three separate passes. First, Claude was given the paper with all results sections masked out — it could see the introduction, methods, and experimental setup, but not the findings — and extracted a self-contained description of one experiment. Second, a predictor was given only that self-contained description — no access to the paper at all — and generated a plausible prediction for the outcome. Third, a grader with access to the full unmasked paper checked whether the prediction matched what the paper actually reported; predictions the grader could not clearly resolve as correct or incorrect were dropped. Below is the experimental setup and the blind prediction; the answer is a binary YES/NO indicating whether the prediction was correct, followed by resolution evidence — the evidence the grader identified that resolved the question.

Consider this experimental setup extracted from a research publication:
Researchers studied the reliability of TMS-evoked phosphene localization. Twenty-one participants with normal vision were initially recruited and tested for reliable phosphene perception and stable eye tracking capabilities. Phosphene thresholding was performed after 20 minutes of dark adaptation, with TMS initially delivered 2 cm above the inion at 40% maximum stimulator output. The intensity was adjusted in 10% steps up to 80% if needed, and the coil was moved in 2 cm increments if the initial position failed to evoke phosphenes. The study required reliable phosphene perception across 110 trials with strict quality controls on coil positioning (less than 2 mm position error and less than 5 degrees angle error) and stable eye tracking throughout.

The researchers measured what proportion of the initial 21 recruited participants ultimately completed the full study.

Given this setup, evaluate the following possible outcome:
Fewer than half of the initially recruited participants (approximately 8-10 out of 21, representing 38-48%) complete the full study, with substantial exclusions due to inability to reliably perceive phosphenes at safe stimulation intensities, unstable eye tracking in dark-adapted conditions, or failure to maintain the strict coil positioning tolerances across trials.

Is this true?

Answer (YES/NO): YES